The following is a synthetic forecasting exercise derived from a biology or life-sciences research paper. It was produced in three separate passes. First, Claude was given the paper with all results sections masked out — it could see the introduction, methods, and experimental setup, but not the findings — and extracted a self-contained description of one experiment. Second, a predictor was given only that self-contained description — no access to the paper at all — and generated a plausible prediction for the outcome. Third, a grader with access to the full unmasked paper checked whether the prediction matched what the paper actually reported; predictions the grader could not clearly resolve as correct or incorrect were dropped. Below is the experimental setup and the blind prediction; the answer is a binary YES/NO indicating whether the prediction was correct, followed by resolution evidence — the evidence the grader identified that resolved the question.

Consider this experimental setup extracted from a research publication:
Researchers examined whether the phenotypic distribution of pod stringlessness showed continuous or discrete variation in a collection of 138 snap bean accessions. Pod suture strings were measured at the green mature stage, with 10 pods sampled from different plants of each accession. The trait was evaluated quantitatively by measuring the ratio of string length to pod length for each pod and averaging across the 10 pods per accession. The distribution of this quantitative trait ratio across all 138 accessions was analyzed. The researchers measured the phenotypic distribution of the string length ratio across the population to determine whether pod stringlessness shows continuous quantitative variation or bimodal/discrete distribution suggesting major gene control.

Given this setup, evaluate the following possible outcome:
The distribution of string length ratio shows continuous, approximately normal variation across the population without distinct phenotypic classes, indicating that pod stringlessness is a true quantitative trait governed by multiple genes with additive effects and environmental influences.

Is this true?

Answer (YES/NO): NO